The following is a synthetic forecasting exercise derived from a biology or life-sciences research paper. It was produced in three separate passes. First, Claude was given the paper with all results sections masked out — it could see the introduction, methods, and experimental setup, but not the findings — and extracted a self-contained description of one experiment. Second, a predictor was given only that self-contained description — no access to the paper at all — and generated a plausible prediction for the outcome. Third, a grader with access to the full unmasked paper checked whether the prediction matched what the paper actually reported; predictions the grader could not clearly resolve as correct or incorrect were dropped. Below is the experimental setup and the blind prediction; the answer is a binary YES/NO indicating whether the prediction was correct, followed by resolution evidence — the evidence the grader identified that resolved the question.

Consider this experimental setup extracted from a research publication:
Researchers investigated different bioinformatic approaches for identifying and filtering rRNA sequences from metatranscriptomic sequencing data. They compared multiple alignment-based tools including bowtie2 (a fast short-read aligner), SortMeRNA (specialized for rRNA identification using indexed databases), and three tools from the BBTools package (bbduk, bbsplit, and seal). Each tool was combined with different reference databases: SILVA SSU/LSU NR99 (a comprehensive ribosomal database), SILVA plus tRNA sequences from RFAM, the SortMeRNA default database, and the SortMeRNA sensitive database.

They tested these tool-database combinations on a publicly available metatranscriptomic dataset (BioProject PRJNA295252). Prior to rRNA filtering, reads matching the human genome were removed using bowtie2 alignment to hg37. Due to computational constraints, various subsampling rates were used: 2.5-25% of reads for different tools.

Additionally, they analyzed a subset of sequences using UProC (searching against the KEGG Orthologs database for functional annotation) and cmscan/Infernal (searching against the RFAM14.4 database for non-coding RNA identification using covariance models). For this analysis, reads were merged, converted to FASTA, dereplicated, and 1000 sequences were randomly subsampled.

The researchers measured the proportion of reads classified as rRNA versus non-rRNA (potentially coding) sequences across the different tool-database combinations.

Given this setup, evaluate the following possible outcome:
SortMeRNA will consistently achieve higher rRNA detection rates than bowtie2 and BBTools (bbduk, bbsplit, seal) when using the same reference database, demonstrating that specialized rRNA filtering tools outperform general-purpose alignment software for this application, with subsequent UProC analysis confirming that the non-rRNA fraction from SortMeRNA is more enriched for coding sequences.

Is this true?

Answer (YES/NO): NO